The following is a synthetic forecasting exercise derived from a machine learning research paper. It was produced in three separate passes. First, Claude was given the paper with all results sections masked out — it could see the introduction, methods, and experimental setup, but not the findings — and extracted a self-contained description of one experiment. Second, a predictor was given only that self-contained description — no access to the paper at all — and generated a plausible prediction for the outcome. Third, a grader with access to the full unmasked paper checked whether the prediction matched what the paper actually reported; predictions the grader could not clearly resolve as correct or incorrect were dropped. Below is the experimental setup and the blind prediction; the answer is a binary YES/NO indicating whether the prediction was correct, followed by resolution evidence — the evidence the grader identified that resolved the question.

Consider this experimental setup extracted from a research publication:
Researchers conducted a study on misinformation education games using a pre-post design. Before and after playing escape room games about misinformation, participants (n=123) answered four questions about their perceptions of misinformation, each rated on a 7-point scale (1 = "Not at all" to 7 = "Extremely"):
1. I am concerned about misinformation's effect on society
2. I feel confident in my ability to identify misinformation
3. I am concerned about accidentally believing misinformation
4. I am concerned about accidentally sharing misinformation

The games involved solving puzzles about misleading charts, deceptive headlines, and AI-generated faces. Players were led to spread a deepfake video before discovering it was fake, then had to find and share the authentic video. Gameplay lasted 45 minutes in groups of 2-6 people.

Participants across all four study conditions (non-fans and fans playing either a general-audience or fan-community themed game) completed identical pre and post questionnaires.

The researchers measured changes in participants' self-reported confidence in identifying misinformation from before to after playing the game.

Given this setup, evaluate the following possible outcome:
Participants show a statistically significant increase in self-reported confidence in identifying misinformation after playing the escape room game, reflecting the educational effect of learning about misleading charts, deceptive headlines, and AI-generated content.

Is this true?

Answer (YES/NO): NO